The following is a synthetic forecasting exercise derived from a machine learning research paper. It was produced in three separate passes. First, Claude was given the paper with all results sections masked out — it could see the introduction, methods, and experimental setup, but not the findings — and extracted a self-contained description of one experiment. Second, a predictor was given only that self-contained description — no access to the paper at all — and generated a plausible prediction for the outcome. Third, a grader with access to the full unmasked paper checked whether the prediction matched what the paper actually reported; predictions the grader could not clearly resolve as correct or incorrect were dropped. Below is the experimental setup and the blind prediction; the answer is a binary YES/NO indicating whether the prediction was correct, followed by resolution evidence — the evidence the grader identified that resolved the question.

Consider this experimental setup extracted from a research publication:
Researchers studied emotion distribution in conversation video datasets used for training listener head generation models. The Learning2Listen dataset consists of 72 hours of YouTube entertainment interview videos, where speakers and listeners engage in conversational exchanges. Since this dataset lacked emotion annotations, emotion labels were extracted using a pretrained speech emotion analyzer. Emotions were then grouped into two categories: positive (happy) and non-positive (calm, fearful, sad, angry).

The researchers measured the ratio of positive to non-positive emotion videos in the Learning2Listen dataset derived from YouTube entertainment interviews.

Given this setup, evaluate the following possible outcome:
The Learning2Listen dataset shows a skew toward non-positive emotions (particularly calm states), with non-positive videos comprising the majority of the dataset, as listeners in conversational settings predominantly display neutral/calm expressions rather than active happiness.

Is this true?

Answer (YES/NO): NO